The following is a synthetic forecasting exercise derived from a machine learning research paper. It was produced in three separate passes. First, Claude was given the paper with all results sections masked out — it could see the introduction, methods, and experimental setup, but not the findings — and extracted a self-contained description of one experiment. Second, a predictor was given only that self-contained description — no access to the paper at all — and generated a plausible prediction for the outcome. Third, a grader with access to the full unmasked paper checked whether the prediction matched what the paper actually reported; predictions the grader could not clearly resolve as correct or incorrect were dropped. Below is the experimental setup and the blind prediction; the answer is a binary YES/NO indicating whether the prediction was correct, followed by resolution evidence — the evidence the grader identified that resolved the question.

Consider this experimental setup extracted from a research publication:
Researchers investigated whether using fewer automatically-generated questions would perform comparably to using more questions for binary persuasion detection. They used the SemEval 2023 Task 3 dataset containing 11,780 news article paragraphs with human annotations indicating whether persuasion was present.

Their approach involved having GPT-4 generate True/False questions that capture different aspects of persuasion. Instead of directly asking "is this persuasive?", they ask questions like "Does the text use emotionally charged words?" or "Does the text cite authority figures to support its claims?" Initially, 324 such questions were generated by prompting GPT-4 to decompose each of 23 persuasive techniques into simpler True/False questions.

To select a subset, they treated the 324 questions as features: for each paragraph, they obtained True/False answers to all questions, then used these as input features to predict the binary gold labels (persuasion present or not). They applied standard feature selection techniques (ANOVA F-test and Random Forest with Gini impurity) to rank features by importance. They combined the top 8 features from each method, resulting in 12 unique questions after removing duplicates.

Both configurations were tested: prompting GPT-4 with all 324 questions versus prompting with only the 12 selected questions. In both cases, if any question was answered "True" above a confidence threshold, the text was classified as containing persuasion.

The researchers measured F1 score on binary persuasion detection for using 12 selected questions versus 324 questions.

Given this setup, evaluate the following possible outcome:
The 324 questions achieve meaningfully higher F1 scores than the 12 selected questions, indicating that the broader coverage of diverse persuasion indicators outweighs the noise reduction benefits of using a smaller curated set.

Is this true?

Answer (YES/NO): NO